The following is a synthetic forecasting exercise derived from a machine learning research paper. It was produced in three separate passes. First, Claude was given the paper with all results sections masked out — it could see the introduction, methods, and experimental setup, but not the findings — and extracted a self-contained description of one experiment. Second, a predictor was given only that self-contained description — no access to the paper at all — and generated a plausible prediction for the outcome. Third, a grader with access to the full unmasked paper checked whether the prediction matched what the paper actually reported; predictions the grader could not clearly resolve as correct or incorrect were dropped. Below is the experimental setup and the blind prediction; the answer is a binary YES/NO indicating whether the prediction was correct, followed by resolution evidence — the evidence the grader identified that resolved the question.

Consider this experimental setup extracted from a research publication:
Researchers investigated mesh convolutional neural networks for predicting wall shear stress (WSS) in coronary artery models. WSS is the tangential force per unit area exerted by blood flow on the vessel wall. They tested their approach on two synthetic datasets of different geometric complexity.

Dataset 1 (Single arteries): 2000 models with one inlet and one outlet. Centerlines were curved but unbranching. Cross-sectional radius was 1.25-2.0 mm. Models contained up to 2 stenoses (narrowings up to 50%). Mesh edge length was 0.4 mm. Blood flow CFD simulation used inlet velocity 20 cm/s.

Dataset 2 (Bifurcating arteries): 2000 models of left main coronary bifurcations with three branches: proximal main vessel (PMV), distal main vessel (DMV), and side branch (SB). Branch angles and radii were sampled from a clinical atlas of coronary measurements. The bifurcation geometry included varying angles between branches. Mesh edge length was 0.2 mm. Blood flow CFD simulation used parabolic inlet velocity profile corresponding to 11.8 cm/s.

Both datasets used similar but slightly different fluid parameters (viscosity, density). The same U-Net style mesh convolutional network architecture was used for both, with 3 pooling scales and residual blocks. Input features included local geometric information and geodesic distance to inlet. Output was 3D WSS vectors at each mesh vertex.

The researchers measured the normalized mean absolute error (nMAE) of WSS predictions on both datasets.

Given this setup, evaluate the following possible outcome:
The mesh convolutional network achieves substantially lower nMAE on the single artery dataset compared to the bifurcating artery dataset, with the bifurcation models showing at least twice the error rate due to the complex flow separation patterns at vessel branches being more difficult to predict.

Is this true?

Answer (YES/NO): NO